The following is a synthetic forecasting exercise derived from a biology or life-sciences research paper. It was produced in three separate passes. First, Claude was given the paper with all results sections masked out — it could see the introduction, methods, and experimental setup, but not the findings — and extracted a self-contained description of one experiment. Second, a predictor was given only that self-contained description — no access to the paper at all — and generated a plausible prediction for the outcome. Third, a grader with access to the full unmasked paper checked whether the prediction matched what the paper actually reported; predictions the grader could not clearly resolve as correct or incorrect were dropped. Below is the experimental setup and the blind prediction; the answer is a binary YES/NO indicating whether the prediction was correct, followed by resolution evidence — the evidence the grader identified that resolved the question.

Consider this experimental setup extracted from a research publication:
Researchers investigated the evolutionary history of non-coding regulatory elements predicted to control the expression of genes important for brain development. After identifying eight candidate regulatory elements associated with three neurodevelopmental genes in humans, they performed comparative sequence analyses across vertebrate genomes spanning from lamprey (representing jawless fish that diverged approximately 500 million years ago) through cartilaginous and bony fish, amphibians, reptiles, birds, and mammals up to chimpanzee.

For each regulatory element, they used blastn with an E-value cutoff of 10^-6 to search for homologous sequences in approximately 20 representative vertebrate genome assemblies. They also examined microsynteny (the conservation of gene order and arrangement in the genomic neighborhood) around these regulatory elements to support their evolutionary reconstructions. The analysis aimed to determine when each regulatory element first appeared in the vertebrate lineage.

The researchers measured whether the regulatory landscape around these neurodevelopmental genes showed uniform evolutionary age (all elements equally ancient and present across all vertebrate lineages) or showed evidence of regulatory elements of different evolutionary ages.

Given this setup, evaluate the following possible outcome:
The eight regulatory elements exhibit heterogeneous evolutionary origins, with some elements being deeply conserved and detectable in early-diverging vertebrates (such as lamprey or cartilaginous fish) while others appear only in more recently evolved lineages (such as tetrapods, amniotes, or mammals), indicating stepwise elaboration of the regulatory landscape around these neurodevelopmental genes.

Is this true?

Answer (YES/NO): YES